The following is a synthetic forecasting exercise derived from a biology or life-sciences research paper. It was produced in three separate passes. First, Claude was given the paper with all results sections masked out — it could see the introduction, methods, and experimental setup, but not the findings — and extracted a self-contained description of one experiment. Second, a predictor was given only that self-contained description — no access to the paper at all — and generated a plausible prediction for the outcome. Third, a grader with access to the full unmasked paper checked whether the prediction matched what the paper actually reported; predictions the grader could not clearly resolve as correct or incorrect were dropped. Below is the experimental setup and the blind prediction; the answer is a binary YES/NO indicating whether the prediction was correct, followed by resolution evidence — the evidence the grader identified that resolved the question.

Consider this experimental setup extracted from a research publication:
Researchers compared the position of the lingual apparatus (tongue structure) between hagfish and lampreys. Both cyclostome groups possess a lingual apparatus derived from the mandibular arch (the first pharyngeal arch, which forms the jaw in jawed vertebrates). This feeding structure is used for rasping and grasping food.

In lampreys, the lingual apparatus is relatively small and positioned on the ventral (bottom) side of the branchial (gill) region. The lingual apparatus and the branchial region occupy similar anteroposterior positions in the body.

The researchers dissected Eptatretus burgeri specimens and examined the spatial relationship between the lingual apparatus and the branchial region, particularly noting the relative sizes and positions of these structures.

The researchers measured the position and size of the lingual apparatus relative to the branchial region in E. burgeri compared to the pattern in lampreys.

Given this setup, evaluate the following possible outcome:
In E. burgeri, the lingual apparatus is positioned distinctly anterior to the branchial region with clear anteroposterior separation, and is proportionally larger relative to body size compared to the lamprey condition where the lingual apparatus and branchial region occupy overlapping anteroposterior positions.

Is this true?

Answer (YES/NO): YES